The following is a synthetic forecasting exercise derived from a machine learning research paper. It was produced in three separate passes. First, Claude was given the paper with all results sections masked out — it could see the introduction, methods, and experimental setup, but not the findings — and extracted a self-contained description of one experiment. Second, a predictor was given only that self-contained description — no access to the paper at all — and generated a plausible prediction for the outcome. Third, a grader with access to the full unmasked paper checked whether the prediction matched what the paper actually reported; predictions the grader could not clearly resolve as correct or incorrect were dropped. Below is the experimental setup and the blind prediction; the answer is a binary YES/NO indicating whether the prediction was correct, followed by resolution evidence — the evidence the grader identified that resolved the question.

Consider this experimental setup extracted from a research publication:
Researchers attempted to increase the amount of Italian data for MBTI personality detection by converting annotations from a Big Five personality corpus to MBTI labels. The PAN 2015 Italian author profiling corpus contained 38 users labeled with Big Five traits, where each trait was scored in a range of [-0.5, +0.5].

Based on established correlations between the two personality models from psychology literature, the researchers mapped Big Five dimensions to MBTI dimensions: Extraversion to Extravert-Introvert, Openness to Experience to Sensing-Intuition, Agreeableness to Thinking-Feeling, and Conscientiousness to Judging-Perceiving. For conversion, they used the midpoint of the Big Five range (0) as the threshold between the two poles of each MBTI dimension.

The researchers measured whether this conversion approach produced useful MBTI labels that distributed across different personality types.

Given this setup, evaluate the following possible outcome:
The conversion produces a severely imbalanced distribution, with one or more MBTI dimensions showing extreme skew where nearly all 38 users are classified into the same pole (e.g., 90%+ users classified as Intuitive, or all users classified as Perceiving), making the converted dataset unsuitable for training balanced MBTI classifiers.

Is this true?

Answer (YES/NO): YES